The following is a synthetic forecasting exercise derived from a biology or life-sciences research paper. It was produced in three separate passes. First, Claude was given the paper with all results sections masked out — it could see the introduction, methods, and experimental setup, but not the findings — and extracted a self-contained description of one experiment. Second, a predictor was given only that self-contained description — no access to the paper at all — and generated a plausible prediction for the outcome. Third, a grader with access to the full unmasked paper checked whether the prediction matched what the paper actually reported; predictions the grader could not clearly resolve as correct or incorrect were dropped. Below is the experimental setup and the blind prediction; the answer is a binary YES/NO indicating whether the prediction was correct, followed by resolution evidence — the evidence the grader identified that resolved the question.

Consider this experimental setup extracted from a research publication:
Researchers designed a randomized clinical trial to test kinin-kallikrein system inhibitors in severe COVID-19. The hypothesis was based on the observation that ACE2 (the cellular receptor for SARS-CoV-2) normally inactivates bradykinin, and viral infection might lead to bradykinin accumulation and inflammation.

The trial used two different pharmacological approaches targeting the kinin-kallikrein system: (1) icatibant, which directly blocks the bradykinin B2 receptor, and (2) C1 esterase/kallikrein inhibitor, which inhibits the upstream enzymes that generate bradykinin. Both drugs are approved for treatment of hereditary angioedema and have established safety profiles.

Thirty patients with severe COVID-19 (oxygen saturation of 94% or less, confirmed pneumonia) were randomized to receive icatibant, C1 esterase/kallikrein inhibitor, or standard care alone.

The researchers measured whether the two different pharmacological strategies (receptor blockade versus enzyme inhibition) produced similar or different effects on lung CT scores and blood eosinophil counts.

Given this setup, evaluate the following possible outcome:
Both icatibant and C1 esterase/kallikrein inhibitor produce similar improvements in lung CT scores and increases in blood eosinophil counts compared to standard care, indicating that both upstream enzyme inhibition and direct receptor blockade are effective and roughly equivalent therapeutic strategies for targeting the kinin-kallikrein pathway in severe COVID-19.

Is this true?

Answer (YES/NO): YES